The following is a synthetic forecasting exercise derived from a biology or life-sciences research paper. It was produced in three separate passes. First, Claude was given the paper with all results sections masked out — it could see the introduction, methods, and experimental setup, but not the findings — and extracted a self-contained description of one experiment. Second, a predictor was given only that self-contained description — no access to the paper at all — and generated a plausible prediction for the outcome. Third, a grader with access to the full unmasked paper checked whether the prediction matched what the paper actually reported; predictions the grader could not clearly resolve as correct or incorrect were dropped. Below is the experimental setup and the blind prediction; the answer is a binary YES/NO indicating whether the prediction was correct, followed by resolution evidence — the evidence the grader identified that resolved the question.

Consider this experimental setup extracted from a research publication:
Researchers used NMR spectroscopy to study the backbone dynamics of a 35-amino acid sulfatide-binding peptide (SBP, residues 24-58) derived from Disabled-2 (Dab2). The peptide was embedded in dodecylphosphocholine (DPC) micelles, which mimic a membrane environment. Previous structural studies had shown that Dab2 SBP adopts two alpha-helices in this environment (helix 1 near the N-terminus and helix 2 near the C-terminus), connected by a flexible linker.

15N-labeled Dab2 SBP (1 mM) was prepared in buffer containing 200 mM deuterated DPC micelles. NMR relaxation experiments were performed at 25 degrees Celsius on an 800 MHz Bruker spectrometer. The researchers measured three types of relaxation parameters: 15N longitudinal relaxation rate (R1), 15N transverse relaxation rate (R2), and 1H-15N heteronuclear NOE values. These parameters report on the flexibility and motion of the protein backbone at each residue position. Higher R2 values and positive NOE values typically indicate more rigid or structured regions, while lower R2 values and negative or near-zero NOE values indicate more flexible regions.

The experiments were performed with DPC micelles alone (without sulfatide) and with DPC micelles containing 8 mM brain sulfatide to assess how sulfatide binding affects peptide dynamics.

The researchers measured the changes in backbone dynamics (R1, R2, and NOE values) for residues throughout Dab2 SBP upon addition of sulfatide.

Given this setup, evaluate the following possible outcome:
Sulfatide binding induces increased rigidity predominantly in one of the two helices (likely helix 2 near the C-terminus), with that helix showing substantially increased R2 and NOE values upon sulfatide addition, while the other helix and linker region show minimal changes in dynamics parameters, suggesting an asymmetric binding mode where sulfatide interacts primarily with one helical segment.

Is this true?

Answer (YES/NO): NO